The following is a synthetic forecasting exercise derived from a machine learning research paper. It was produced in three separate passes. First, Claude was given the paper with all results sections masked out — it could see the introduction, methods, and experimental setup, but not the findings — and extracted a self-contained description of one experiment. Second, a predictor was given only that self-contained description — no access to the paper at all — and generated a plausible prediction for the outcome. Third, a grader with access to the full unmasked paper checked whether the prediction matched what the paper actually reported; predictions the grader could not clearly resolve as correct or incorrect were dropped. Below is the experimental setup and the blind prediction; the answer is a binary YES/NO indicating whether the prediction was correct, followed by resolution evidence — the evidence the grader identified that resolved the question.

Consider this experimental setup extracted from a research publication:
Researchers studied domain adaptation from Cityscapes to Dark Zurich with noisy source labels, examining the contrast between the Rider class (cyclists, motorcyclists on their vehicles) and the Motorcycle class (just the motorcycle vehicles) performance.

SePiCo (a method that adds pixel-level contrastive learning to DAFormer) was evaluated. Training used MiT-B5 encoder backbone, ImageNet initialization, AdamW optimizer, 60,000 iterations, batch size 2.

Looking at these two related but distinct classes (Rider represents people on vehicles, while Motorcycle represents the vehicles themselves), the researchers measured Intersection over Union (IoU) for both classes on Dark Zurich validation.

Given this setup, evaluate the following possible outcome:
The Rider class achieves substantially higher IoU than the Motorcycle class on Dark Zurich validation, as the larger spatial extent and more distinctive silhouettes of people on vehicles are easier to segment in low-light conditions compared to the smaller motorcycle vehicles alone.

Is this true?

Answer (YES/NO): YES